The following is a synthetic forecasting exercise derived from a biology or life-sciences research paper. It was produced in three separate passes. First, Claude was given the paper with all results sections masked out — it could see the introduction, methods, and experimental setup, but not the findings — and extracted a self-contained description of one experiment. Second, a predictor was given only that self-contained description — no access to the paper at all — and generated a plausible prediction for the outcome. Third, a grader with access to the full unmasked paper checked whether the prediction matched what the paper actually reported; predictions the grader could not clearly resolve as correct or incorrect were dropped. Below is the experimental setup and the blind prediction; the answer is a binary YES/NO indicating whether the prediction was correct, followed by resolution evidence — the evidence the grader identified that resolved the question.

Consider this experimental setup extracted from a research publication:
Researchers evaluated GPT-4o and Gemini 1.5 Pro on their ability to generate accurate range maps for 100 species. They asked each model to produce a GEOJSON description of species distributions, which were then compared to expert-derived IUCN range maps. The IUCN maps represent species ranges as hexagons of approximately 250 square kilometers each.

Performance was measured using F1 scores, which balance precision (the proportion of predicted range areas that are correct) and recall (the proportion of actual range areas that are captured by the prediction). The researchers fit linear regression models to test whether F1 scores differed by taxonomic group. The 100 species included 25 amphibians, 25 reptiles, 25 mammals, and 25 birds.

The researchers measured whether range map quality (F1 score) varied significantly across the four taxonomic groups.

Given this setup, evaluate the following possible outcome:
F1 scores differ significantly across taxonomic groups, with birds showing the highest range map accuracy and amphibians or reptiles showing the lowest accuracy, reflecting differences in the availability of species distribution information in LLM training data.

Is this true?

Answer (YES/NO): NO